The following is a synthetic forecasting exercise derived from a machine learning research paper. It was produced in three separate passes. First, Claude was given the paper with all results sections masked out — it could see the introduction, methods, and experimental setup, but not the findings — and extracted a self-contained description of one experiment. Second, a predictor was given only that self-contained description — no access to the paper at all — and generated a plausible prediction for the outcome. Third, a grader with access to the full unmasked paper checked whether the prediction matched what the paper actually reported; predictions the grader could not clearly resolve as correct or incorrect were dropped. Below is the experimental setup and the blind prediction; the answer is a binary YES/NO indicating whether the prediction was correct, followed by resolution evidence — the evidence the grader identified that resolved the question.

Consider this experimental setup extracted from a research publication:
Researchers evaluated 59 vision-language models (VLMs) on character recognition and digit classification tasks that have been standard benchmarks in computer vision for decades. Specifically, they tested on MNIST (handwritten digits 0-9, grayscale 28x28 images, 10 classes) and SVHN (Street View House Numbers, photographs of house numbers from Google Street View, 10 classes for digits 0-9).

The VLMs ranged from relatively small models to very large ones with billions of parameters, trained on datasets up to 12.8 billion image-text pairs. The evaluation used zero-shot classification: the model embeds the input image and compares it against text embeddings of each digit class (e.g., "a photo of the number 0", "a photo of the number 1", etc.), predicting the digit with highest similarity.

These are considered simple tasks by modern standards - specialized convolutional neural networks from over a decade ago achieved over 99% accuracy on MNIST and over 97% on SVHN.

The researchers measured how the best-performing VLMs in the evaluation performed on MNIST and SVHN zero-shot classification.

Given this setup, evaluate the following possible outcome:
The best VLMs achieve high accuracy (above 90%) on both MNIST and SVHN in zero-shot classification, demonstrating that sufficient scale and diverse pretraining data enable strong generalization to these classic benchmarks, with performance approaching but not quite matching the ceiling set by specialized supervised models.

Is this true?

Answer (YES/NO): NO